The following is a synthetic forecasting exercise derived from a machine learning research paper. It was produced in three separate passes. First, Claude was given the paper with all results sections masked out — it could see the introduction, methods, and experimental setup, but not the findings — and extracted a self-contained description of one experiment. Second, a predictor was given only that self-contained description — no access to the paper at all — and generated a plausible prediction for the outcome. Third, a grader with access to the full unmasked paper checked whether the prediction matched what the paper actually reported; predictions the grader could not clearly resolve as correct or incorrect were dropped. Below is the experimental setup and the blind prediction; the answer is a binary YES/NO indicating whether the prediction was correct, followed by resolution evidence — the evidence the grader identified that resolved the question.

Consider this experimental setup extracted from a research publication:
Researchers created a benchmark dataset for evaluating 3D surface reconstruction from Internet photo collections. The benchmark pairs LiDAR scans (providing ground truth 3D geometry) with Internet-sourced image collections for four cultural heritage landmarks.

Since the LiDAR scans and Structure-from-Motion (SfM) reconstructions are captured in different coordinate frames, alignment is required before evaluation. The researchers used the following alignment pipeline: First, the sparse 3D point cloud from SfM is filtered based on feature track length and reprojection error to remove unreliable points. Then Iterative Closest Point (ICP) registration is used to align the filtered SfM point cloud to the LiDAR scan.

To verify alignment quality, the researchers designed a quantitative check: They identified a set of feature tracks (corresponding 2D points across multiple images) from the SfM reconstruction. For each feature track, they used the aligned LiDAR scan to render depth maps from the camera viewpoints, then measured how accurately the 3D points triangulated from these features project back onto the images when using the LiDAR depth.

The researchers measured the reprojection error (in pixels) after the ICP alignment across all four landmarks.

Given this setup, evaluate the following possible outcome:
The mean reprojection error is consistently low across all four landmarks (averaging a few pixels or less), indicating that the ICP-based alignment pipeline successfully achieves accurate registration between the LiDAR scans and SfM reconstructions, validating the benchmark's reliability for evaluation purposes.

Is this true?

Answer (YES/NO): YES